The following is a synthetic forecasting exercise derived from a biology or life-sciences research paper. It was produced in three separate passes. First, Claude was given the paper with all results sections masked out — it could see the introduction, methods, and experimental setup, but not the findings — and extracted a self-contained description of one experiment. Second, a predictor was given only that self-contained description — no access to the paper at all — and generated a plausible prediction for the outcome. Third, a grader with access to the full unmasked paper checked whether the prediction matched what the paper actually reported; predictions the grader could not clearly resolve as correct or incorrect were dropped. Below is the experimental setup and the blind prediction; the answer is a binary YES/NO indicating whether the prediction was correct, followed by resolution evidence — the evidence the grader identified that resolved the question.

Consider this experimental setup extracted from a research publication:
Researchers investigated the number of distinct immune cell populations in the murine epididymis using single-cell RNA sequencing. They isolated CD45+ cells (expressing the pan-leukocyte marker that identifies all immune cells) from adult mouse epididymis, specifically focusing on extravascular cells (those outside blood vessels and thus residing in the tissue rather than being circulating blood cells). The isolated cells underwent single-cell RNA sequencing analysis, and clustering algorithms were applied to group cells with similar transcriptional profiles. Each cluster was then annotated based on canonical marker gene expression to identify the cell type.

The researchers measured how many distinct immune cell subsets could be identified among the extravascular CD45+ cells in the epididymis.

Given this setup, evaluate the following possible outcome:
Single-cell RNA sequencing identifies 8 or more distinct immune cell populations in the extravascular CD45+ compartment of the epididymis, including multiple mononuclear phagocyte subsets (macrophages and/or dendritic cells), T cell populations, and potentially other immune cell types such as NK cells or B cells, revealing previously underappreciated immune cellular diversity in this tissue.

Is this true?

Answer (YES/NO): YES